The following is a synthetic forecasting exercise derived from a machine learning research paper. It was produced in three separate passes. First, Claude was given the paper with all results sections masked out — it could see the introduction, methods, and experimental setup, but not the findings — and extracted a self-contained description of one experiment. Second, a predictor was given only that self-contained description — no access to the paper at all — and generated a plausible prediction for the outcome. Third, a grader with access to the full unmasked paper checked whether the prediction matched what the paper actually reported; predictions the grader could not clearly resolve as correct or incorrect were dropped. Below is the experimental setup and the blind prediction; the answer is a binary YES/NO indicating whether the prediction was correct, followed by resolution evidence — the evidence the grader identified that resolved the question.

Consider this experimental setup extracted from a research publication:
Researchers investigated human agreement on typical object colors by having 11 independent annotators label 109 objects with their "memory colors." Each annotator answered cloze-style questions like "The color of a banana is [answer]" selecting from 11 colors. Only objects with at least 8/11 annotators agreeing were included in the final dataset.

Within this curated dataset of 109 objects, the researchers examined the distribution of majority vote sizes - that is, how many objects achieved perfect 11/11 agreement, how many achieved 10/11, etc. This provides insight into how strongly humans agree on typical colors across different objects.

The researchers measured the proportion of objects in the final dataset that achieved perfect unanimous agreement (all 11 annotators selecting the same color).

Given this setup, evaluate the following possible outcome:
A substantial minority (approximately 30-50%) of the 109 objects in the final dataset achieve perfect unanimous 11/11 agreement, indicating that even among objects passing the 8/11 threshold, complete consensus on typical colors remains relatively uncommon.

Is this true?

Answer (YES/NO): NO